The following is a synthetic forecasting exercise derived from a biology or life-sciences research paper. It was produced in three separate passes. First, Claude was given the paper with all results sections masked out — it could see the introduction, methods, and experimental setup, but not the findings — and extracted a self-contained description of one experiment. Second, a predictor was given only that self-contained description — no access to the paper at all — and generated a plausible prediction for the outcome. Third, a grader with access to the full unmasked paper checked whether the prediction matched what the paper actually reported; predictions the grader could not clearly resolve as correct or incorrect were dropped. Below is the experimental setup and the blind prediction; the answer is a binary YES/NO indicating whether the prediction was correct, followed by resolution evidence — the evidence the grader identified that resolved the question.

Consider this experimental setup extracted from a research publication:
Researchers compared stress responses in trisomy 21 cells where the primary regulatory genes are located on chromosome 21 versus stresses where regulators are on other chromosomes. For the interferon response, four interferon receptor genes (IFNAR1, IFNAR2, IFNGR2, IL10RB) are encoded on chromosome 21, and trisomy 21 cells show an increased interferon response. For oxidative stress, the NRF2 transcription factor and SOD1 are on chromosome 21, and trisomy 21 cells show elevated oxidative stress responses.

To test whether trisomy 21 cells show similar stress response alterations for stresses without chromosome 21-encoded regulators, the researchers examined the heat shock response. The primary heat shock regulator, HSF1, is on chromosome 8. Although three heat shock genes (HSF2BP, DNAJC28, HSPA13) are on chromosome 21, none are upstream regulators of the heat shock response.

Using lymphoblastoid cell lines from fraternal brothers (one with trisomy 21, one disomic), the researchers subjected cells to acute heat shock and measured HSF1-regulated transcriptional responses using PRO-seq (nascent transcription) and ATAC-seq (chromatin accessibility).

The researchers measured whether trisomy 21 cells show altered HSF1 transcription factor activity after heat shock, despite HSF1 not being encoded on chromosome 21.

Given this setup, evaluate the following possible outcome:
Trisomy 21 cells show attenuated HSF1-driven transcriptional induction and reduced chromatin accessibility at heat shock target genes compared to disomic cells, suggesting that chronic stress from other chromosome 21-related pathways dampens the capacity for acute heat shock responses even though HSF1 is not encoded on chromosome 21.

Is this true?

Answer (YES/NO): NO